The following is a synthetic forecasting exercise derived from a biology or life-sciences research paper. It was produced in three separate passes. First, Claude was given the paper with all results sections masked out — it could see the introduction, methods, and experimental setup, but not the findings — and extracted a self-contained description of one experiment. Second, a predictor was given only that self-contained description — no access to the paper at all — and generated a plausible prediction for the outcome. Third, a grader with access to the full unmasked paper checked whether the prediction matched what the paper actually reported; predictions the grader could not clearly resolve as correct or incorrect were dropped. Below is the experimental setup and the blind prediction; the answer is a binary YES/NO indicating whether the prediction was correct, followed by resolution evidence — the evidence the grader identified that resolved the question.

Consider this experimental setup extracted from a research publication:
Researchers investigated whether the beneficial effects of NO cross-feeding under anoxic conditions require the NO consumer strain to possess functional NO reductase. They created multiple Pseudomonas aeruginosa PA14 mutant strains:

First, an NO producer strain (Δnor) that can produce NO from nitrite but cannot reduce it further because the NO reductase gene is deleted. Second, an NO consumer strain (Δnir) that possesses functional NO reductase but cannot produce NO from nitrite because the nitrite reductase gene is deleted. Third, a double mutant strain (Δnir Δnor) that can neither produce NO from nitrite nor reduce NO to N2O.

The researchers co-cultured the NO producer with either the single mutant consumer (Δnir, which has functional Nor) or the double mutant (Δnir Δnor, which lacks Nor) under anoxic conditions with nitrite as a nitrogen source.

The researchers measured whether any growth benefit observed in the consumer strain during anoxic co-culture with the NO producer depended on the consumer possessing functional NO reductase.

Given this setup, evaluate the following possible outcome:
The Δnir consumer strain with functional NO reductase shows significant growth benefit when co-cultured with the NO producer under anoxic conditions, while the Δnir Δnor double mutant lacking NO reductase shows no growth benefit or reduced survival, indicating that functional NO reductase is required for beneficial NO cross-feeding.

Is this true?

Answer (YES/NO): YES